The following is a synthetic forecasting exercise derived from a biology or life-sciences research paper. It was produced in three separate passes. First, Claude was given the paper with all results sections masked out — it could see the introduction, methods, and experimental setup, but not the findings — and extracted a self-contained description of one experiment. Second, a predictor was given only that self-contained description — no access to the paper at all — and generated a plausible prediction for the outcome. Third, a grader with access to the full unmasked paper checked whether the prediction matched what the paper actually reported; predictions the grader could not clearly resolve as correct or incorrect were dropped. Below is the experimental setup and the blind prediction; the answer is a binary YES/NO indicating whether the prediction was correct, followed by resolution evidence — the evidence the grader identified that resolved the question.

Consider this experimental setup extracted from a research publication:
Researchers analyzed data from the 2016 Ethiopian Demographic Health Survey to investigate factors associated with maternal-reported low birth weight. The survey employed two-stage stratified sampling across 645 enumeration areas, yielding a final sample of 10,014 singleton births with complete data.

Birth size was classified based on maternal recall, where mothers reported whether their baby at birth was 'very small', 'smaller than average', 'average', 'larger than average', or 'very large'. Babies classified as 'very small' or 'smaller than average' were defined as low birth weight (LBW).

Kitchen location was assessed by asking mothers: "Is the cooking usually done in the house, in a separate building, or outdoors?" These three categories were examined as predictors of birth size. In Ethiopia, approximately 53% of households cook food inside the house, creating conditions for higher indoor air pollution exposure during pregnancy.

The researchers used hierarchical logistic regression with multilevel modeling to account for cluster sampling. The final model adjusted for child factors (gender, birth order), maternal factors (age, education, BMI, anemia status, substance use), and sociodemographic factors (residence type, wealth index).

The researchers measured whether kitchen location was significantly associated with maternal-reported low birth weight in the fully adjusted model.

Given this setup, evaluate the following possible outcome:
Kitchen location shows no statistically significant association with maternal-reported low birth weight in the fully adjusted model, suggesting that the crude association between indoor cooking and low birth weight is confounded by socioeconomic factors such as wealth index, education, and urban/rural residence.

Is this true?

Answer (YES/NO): NO